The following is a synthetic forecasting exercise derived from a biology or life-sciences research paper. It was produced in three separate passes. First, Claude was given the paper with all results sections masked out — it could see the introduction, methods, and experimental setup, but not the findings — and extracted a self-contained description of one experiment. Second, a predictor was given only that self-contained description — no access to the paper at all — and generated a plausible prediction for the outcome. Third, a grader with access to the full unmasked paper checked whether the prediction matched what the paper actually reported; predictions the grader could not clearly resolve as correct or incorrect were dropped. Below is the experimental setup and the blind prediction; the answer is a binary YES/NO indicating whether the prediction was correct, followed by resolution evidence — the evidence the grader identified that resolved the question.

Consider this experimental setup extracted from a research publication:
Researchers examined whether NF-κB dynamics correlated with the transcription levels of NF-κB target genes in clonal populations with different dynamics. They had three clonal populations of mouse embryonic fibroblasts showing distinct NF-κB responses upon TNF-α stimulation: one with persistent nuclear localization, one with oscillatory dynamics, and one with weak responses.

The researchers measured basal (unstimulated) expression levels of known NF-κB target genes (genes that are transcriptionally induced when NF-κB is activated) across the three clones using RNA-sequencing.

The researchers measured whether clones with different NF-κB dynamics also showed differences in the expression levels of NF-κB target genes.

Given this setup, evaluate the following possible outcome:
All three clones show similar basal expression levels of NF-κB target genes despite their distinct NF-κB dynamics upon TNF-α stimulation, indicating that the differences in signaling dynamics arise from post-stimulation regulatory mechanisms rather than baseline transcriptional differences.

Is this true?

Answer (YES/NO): NO